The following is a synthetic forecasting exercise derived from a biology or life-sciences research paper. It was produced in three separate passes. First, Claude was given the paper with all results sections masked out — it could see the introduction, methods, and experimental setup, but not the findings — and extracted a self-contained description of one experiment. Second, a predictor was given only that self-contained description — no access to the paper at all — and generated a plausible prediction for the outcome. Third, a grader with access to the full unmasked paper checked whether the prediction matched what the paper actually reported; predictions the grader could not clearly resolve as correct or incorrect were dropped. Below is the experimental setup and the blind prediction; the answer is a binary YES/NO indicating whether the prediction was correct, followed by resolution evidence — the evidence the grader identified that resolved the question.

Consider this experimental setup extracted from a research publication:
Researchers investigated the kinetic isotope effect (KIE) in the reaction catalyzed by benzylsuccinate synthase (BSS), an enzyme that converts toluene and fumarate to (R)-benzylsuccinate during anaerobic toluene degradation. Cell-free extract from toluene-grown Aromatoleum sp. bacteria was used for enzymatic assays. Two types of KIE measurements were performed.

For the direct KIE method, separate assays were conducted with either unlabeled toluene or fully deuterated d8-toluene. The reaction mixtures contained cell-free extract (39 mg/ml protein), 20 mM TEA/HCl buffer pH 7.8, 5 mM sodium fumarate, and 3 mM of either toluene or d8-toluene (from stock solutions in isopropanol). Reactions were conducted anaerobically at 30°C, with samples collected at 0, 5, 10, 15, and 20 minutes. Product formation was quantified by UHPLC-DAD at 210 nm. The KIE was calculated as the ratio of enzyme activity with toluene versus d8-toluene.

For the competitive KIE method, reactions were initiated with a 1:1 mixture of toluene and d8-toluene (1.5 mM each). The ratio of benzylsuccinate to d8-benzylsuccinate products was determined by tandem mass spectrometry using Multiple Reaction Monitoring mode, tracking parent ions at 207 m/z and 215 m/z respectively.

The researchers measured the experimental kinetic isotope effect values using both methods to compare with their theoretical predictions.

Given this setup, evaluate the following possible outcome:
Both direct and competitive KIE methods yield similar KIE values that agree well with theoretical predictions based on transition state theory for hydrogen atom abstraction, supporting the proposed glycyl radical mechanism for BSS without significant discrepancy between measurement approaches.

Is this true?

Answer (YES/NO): NO